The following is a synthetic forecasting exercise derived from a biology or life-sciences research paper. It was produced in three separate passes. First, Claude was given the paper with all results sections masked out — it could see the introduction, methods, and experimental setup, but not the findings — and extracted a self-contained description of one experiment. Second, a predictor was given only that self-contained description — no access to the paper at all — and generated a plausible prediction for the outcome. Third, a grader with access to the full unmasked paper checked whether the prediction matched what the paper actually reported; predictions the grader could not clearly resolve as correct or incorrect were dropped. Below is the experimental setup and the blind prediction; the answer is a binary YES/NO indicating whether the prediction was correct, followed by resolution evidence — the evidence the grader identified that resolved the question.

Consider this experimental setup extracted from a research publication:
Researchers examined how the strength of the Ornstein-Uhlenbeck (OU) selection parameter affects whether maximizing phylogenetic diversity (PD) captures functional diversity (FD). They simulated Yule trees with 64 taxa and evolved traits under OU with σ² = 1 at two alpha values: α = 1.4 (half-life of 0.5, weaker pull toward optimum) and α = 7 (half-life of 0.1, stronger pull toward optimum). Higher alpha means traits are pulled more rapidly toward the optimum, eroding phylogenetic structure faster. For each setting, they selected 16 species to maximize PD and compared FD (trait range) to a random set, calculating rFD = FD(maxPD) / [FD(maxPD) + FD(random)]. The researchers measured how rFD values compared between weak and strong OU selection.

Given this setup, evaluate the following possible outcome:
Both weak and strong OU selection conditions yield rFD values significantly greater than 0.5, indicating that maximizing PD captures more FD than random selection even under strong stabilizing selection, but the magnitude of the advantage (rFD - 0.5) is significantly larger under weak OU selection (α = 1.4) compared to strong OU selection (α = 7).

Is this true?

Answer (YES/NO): NO